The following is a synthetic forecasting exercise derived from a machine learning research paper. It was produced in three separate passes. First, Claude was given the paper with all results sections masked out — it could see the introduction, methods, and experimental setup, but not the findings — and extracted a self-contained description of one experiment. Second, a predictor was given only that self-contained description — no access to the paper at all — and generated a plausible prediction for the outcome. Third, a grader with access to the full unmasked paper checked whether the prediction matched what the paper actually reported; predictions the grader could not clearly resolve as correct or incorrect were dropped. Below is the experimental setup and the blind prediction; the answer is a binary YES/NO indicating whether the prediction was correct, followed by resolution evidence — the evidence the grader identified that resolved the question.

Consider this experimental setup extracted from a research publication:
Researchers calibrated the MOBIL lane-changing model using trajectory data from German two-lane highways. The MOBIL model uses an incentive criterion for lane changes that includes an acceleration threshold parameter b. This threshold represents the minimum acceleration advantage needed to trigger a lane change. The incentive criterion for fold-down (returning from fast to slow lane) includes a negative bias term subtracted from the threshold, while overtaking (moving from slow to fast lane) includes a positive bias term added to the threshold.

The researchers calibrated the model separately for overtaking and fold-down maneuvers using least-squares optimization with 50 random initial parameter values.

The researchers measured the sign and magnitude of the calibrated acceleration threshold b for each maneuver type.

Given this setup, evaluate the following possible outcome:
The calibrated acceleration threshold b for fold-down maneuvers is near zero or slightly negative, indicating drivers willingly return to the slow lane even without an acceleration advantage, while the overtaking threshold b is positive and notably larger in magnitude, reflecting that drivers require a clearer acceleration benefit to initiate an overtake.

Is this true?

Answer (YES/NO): NO